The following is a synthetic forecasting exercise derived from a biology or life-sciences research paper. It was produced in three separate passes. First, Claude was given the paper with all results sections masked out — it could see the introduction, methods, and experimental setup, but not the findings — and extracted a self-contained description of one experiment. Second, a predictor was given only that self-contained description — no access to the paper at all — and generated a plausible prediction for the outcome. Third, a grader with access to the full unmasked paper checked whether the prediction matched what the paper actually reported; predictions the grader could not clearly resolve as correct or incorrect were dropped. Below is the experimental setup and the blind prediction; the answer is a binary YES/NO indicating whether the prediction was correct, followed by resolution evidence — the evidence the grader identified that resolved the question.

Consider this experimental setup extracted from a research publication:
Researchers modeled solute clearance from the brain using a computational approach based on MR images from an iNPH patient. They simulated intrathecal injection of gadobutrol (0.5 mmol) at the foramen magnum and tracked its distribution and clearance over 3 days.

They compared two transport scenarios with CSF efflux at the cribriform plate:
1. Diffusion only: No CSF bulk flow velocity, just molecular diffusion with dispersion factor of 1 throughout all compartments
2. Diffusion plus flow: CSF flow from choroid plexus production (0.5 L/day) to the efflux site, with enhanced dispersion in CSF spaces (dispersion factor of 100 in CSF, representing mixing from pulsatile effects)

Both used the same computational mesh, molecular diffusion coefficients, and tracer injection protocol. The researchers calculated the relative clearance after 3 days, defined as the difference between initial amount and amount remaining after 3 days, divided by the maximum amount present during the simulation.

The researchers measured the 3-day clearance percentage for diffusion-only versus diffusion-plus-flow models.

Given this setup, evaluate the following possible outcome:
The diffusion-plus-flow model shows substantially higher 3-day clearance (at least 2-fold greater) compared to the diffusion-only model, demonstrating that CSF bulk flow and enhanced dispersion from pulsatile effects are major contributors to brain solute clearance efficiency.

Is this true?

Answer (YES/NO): YES